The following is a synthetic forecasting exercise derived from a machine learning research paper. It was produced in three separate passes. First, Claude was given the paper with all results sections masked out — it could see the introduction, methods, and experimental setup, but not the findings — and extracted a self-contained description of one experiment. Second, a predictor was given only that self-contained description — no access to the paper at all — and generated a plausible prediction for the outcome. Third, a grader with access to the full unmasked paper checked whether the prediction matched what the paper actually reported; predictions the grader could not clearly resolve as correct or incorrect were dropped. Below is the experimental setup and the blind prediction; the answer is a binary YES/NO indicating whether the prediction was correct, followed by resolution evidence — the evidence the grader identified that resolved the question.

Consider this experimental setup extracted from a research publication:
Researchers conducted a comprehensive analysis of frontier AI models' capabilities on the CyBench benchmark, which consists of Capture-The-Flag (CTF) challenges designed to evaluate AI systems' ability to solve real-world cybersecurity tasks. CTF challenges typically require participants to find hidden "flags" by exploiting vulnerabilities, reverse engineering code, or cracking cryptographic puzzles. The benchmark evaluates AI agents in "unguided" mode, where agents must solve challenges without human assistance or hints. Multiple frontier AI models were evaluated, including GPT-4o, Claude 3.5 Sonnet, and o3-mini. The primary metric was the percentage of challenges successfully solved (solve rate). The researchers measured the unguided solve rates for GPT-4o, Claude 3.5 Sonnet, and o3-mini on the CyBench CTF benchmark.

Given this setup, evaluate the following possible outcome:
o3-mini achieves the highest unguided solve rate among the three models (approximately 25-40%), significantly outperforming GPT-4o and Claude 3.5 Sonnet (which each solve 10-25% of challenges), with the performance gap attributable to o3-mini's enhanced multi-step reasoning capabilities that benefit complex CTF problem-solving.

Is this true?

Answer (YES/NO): NO